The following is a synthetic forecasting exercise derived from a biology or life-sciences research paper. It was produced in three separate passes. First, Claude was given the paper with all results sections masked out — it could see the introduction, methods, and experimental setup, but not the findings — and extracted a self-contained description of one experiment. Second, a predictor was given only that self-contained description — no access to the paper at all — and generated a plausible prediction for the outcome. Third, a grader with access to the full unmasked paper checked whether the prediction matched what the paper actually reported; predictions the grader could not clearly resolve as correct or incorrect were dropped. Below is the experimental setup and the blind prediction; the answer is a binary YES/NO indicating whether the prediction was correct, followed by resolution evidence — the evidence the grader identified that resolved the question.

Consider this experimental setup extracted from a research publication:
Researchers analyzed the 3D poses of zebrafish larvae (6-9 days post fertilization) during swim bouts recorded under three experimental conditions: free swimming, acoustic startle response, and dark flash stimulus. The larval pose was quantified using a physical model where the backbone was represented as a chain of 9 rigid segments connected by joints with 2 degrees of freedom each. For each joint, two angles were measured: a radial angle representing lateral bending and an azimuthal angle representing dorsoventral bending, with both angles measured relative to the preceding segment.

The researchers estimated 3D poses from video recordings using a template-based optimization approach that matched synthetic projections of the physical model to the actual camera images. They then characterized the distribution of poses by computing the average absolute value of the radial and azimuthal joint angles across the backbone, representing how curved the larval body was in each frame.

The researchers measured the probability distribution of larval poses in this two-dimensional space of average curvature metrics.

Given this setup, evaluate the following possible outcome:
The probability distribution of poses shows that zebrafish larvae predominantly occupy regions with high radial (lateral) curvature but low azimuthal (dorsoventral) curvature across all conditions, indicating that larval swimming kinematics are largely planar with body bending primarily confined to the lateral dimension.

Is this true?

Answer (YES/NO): NO